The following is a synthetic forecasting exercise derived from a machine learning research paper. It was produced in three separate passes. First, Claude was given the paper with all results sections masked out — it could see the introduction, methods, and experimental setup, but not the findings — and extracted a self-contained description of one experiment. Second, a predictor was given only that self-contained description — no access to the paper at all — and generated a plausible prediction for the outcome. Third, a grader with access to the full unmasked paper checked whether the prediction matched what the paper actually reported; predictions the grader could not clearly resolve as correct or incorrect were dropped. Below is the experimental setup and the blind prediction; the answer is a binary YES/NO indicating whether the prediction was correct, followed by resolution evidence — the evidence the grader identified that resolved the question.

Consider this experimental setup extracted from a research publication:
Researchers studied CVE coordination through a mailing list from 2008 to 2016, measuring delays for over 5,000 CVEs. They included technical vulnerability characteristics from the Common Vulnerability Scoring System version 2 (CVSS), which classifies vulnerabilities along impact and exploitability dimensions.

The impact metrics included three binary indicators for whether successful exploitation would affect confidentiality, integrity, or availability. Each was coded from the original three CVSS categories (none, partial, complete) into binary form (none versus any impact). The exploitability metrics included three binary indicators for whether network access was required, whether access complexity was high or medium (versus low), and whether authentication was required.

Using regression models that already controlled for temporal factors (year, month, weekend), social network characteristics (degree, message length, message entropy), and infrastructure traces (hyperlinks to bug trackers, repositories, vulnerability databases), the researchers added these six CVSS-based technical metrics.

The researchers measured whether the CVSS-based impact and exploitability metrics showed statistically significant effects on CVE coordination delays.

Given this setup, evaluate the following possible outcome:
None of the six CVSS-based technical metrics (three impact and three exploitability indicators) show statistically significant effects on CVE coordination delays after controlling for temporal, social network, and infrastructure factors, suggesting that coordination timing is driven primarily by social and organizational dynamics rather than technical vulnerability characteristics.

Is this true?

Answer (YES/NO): NO